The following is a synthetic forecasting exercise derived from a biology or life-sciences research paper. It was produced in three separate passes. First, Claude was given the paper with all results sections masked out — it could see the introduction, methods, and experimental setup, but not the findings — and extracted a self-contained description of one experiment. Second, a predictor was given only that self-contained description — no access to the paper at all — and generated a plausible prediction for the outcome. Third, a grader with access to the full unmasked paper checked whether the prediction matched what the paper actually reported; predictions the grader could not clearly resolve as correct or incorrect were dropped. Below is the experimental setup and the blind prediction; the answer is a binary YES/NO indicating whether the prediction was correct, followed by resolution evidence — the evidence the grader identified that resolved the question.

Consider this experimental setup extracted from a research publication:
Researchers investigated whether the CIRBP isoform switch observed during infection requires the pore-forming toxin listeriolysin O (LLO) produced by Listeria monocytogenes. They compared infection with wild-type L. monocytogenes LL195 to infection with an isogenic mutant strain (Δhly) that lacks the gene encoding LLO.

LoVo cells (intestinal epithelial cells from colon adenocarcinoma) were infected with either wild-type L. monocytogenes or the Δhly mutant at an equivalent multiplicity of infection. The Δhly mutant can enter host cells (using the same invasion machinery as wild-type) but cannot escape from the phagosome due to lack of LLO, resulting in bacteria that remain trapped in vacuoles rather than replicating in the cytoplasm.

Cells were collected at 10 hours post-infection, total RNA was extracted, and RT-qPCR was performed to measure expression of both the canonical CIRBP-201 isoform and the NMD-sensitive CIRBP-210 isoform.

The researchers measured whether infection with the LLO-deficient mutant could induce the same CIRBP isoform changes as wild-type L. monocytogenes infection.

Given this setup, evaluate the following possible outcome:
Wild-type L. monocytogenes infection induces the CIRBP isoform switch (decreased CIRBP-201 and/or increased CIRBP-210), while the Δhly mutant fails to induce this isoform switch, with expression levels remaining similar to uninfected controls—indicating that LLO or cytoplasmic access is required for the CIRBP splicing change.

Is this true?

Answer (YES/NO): YES